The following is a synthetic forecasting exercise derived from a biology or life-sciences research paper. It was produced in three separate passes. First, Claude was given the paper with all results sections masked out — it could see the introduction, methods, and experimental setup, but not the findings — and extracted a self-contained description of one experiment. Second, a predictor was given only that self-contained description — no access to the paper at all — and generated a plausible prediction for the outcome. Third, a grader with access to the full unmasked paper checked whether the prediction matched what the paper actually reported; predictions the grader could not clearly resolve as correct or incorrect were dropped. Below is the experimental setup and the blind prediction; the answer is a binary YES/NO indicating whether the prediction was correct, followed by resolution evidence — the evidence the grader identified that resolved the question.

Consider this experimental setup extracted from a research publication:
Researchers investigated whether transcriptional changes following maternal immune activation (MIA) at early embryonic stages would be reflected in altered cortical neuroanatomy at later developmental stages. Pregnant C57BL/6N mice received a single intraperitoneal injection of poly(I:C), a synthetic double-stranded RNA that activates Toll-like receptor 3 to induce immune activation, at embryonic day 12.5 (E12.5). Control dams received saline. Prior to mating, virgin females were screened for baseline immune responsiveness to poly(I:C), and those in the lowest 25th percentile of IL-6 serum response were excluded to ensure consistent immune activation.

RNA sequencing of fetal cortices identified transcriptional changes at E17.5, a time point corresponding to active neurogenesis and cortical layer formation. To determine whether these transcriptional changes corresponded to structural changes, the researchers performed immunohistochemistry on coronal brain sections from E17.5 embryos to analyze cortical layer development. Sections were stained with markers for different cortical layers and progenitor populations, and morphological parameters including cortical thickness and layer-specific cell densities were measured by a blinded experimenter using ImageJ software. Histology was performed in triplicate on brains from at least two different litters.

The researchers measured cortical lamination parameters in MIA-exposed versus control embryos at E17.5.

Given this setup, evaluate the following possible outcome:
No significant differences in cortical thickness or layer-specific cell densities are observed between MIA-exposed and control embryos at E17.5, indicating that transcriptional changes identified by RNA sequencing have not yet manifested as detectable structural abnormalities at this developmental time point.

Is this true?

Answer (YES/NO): NO